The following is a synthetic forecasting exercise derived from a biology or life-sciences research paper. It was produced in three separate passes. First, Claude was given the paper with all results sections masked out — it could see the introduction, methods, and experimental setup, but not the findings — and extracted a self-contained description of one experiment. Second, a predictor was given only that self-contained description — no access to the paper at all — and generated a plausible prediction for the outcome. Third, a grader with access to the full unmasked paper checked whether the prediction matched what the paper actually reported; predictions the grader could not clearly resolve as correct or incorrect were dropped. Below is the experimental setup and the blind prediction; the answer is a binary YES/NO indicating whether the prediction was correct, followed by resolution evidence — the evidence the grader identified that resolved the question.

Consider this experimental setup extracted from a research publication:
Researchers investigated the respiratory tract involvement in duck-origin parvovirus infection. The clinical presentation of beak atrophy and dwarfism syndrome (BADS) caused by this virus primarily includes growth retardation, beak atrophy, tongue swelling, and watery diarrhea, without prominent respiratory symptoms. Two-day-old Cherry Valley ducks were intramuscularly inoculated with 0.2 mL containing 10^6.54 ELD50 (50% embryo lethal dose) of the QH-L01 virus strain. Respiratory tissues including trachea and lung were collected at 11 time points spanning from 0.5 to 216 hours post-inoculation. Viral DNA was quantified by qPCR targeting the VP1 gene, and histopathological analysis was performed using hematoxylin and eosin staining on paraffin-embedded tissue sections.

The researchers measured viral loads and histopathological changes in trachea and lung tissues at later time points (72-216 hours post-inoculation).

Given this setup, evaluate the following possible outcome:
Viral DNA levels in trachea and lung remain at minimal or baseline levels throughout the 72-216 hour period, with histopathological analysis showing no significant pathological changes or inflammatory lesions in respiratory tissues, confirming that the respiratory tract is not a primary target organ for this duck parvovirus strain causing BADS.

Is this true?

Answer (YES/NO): NO